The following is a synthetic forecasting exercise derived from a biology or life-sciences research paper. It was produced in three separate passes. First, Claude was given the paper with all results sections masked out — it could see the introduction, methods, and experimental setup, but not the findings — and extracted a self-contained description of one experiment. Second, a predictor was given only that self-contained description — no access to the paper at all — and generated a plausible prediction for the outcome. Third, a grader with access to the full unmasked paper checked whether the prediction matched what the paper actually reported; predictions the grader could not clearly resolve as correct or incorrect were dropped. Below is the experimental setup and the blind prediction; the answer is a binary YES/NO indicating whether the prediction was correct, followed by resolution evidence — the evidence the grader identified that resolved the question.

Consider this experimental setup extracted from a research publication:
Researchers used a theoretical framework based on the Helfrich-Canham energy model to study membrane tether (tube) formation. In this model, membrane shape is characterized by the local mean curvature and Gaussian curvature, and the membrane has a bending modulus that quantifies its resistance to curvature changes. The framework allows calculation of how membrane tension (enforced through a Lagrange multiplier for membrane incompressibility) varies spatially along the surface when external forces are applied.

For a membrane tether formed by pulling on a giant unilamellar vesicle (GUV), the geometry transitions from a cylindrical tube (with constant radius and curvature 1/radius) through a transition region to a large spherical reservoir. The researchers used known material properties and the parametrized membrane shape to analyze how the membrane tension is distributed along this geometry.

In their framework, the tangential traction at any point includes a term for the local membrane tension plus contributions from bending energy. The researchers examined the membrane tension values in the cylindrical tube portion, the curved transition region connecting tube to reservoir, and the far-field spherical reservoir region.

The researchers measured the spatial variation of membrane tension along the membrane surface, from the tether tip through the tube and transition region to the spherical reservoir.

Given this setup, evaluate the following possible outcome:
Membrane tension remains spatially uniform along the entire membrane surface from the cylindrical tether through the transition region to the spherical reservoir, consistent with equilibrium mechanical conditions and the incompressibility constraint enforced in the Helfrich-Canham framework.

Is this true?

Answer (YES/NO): NO